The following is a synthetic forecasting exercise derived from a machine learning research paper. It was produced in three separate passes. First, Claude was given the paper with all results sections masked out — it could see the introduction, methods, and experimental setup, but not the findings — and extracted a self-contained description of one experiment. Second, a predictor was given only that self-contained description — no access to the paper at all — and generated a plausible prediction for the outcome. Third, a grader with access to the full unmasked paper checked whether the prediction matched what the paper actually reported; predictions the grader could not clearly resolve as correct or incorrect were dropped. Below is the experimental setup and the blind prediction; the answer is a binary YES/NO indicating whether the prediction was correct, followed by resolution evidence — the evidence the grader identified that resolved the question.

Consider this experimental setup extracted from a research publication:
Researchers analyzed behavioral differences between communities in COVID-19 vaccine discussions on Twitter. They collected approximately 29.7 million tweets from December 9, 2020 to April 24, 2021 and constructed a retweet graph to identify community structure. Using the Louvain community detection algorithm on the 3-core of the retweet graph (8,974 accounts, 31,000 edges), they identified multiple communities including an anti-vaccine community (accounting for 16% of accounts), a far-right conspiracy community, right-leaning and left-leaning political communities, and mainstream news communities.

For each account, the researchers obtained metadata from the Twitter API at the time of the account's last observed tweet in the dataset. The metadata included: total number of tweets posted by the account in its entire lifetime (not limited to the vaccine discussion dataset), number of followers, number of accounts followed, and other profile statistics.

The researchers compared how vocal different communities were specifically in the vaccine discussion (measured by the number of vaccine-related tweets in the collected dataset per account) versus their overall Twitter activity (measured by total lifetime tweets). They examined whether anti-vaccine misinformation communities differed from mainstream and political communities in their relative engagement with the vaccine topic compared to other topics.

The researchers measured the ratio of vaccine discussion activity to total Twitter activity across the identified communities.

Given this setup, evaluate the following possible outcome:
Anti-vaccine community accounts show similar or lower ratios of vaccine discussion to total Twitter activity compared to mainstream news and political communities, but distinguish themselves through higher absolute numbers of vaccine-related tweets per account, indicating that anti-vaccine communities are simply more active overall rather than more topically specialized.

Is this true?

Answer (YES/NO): NO